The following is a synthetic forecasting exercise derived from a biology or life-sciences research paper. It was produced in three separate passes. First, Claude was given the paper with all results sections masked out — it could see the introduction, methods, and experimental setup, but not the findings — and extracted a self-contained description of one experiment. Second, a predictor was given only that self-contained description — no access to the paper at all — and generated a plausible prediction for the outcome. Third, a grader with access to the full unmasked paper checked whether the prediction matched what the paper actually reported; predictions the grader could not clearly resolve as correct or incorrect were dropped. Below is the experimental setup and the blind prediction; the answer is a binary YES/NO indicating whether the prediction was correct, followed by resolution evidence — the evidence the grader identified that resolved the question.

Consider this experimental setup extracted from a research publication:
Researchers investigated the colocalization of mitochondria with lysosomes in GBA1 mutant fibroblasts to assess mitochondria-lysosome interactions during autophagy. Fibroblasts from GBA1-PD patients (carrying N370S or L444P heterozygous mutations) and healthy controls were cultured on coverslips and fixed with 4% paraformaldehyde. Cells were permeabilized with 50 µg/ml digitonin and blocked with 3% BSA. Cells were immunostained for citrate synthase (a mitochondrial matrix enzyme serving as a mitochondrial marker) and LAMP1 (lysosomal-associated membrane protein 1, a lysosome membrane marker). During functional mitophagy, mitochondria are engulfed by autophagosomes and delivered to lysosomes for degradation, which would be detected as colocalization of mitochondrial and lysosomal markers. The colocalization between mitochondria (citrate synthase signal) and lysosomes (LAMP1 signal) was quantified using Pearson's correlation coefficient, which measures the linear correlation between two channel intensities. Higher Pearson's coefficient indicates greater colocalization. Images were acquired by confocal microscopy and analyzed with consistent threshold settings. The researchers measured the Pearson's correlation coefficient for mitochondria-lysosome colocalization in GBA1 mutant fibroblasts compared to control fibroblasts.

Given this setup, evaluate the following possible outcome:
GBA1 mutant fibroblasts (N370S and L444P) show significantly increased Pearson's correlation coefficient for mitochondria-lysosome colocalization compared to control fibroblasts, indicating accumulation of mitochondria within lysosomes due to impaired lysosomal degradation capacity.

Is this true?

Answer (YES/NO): YES